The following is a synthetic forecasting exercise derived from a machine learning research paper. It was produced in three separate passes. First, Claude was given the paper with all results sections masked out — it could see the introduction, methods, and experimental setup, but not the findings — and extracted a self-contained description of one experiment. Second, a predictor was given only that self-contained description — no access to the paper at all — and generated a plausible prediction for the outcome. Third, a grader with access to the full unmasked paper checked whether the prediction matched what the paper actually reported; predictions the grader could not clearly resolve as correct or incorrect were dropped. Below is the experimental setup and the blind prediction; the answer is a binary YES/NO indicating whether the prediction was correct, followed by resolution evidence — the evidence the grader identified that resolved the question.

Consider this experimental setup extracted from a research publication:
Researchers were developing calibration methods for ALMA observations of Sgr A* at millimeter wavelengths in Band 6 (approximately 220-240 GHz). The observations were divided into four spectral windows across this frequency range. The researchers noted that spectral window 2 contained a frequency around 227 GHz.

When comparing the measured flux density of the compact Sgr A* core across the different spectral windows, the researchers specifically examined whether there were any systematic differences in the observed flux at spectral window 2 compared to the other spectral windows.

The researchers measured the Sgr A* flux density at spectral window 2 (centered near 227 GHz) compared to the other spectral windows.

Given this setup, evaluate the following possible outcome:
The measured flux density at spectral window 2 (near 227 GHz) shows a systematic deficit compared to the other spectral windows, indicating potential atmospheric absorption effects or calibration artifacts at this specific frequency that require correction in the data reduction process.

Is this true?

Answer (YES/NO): NO